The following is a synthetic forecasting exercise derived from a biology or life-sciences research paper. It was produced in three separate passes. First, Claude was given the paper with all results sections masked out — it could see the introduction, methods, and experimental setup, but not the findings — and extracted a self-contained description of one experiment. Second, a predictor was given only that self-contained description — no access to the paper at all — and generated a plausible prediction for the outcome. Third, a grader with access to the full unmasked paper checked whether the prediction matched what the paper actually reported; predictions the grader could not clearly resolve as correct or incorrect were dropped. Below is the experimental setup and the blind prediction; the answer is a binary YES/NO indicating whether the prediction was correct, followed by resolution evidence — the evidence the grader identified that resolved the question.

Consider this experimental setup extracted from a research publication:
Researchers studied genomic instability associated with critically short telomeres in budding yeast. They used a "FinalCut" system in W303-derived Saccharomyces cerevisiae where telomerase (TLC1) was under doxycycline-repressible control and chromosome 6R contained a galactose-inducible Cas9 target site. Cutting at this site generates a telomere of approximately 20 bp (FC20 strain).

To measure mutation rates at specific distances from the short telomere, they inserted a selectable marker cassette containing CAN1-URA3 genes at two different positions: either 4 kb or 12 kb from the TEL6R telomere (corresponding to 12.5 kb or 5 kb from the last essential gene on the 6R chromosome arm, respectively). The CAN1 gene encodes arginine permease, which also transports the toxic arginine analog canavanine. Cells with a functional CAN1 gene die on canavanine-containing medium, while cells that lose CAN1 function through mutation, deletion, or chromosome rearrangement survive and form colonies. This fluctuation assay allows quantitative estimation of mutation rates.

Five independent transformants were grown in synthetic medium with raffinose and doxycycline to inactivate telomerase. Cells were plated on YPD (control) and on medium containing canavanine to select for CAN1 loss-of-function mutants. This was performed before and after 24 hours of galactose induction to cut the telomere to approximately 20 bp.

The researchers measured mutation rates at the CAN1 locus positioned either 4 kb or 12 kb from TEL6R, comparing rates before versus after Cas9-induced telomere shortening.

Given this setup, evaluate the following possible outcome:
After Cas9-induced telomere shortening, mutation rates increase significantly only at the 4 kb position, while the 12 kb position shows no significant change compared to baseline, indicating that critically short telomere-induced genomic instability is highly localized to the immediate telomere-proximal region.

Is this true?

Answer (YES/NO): NO